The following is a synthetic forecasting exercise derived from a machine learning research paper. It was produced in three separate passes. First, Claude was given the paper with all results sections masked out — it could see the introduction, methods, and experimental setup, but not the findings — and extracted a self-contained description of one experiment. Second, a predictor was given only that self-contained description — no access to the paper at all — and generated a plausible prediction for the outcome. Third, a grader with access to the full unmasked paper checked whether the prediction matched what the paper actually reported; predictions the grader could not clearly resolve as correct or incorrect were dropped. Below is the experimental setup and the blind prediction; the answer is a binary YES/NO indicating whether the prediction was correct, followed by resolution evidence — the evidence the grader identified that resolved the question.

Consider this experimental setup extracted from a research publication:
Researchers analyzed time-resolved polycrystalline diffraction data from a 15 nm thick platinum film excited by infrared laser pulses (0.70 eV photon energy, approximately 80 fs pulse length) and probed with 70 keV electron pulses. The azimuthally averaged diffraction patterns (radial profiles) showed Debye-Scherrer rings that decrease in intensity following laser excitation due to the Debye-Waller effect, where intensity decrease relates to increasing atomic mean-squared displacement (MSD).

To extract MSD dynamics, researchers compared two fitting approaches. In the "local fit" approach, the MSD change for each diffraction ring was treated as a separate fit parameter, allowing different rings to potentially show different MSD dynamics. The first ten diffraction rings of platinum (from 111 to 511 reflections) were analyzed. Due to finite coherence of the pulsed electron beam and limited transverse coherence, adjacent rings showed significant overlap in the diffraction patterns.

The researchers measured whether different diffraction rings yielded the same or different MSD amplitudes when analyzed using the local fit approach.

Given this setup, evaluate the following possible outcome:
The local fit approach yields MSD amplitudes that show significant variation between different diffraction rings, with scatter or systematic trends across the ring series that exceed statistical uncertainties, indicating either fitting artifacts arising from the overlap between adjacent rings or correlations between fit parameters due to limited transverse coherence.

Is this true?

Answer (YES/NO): NO